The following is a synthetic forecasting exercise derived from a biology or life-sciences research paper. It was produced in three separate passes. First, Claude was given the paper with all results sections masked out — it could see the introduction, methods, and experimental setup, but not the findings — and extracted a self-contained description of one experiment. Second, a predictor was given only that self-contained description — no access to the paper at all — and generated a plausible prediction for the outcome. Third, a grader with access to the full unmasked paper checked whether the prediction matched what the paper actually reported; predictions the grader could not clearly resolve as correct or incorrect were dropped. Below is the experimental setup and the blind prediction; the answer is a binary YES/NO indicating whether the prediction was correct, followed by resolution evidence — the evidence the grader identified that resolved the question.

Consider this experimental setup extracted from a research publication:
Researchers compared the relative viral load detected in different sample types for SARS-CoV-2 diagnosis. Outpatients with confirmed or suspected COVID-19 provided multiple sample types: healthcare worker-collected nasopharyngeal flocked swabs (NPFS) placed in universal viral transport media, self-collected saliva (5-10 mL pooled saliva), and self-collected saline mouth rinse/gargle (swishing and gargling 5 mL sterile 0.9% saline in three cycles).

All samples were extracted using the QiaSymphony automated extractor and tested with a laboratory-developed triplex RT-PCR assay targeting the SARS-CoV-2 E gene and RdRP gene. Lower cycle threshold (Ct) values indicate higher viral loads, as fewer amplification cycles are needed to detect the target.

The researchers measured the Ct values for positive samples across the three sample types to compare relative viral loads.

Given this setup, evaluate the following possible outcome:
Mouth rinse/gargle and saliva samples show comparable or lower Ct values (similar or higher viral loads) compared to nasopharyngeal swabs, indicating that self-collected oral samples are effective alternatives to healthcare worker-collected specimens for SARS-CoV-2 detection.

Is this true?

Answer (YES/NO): YES